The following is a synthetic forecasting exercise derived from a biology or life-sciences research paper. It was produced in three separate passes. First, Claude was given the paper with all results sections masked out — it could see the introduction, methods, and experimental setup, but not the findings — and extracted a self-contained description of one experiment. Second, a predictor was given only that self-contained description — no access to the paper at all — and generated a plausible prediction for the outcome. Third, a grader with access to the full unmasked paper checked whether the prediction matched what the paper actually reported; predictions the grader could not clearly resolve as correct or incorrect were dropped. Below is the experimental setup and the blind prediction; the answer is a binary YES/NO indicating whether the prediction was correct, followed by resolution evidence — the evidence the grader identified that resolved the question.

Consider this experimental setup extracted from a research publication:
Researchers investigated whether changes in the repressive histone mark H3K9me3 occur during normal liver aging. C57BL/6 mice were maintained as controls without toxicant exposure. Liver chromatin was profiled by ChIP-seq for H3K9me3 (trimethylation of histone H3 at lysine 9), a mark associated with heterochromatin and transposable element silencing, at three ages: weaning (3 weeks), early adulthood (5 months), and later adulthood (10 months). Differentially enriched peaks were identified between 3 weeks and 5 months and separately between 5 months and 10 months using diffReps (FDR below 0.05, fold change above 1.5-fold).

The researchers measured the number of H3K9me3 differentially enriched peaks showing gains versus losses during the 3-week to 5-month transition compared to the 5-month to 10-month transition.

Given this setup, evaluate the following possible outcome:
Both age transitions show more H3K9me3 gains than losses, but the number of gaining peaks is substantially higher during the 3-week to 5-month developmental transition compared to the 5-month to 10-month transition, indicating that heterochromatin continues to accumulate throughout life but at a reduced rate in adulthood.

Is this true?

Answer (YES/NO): NO